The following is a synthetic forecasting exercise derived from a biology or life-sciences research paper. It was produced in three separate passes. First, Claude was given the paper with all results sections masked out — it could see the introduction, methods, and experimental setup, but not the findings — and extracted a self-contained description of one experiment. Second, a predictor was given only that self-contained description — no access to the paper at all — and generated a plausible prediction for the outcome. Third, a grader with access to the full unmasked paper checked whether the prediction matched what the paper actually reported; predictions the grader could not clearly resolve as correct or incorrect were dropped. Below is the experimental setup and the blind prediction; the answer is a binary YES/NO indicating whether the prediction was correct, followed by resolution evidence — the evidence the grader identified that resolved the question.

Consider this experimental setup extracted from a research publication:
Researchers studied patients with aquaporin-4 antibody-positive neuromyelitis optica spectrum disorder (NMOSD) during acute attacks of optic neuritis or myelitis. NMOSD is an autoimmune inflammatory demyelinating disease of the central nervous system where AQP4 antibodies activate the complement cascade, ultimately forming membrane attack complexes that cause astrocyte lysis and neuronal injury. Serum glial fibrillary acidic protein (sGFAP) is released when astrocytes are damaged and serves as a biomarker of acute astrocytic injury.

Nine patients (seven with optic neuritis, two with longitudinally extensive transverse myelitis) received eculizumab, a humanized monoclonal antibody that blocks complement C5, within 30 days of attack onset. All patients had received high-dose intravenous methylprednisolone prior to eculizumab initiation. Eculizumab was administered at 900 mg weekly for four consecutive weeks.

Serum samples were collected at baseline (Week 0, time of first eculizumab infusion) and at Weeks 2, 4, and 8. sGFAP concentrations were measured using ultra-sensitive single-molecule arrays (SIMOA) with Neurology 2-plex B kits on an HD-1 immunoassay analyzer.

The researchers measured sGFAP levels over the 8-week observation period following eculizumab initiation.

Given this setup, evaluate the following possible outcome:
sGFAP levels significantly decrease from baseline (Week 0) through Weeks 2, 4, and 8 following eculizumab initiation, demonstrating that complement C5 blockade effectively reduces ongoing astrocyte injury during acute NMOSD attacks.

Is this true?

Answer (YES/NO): NO